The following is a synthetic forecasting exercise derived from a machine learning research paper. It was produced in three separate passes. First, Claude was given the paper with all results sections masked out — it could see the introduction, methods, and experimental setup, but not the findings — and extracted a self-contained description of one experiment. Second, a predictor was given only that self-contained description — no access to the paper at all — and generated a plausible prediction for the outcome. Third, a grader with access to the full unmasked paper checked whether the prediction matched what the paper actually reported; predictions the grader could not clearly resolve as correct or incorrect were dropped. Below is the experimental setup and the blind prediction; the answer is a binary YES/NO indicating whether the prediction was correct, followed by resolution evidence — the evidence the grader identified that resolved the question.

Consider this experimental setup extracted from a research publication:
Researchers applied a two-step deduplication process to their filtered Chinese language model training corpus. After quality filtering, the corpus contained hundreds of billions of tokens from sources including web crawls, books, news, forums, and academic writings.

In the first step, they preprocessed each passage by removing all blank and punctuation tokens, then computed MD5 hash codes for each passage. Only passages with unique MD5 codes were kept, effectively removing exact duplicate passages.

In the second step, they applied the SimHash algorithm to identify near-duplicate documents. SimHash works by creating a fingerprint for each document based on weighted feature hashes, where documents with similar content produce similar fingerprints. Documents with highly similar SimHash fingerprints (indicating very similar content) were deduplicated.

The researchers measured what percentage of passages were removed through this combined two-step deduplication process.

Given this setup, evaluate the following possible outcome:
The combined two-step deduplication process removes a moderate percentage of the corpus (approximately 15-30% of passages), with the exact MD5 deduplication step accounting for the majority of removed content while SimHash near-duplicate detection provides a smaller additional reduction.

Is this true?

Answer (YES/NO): NO